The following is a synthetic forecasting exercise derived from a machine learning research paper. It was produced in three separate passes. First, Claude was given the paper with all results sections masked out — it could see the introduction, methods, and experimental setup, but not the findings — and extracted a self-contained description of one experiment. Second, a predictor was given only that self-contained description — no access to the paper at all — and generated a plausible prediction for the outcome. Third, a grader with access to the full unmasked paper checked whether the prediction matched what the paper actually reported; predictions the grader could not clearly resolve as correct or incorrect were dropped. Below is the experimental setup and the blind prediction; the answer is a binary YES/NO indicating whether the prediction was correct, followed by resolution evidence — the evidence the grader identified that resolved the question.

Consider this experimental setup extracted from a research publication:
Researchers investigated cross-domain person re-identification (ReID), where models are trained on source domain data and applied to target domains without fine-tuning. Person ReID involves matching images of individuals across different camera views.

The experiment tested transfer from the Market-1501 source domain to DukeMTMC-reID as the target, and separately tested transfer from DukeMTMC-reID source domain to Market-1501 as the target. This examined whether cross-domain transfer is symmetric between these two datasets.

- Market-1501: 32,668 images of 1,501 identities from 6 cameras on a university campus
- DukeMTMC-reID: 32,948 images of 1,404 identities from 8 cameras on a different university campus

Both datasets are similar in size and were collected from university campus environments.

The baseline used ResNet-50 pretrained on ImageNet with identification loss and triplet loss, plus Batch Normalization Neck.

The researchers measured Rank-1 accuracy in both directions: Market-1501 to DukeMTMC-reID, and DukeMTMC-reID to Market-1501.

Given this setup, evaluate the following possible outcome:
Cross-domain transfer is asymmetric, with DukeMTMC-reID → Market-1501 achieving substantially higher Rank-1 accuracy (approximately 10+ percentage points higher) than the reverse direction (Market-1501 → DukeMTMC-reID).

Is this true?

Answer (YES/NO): YES